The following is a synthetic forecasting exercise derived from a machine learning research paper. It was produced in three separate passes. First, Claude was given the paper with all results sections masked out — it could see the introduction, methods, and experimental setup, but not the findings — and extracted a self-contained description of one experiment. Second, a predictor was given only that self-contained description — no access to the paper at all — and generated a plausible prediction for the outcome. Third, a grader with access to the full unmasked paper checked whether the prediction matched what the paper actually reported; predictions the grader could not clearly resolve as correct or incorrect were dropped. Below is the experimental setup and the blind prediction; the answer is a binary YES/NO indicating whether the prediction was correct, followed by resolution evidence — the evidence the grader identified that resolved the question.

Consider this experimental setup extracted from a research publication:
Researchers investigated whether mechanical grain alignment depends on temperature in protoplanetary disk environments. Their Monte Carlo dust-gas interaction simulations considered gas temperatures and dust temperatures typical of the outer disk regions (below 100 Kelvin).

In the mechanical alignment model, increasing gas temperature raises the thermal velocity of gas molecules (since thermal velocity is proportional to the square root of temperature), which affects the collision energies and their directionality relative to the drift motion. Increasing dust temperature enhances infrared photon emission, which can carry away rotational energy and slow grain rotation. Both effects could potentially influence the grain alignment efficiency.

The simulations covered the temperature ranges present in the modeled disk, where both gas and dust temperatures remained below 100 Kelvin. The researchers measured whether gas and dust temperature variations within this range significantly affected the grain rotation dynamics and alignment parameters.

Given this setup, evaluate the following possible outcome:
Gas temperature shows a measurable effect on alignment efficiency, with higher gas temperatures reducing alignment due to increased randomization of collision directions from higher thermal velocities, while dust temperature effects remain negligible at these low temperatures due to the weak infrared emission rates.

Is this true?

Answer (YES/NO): NO